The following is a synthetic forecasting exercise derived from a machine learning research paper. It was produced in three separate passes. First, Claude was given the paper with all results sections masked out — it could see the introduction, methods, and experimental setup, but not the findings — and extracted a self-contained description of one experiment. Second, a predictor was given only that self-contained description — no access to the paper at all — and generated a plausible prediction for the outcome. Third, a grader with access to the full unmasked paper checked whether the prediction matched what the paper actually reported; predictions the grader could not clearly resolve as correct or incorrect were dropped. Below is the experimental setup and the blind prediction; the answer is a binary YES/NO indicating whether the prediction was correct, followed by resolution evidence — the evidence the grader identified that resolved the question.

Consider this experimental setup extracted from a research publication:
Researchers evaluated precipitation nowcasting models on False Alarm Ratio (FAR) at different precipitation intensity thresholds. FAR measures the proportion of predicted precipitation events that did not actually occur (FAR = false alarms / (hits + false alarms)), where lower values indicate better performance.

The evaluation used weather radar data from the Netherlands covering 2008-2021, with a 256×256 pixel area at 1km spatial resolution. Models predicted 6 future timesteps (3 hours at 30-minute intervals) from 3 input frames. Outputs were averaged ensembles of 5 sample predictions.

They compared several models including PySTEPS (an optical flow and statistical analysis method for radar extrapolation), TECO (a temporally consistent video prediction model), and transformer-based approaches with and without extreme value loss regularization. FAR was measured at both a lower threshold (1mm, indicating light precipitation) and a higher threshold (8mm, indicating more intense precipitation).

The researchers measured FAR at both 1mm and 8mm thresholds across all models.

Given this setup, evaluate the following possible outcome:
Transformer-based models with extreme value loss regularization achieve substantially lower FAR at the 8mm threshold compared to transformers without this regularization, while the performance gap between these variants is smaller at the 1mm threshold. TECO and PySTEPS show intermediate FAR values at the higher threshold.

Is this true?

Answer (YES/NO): NO